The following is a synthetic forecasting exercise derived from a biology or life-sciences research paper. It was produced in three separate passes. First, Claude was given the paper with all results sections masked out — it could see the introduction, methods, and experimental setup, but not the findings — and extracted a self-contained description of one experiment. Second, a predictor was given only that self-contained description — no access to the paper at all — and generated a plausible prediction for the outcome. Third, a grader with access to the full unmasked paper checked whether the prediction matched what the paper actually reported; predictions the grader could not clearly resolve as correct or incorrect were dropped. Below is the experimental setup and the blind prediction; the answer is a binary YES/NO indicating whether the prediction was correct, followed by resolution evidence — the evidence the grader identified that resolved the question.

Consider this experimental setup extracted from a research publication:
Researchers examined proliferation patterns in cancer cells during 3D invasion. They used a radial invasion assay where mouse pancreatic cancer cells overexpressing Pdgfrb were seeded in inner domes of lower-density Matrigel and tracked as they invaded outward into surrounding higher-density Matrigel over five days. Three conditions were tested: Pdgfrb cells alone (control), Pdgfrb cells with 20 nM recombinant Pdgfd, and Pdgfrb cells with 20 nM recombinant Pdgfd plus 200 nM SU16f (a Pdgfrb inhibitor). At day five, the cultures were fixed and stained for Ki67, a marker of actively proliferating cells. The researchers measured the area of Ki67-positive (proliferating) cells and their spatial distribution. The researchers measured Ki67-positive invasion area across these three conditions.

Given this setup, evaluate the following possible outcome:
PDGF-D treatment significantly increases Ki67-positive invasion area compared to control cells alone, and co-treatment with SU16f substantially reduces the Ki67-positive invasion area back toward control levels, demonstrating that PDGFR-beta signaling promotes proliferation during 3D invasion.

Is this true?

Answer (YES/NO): YES